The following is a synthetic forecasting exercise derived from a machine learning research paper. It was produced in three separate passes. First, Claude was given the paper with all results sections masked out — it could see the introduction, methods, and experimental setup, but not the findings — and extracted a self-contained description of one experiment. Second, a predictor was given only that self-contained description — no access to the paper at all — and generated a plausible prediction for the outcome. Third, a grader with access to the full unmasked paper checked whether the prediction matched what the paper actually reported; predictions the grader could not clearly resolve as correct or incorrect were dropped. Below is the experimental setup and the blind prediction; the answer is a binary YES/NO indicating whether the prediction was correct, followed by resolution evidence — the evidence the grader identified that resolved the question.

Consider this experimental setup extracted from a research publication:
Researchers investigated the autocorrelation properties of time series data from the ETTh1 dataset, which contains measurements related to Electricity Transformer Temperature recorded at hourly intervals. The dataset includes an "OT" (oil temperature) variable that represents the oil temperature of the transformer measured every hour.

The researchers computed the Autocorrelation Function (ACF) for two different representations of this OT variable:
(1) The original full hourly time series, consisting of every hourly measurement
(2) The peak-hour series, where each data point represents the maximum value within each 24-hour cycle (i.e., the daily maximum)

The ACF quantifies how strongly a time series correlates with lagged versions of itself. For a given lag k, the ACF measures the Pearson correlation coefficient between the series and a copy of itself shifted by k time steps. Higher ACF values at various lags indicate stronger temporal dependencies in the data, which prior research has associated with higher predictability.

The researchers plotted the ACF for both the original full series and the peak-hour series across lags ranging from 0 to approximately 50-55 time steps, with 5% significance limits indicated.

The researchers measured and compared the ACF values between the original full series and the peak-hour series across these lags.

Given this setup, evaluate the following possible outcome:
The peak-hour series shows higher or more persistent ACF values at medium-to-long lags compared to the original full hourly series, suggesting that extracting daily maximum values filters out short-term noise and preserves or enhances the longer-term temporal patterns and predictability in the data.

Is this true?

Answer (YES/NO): NO